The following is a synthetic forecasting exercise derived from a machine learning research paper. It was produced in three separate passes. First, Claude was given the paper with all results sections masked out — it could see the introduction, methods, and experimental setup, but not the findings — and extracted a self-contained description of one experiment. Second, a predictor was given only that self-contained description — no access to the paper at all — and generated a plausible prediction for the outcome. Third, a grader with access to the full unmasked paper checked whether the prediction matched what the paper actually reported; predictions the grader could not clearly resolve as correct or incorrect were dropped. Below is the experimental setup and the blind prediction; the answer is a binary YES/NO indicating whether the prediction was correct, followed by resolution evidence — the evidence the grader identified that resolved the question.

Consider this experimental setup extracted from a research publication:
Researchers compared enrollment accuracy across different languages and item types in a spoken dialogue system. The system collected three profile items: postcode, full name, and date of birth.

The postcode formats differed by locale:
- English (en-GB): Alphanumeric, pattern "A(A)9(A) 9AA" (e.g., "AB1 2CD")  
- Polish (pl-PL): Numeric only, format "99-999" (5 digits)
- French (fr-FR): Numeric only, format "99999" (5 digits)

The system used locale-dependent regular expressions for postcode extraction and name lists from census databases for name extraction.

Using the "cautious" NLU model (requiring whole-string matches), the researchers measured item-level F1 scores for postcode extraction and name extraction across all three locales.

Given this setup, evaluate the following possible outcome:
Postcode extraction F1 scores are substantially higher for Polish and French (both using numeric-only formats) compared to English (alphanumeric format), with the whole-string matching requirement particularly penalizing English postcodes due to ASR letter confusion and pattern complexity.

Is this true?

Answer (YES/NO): YES